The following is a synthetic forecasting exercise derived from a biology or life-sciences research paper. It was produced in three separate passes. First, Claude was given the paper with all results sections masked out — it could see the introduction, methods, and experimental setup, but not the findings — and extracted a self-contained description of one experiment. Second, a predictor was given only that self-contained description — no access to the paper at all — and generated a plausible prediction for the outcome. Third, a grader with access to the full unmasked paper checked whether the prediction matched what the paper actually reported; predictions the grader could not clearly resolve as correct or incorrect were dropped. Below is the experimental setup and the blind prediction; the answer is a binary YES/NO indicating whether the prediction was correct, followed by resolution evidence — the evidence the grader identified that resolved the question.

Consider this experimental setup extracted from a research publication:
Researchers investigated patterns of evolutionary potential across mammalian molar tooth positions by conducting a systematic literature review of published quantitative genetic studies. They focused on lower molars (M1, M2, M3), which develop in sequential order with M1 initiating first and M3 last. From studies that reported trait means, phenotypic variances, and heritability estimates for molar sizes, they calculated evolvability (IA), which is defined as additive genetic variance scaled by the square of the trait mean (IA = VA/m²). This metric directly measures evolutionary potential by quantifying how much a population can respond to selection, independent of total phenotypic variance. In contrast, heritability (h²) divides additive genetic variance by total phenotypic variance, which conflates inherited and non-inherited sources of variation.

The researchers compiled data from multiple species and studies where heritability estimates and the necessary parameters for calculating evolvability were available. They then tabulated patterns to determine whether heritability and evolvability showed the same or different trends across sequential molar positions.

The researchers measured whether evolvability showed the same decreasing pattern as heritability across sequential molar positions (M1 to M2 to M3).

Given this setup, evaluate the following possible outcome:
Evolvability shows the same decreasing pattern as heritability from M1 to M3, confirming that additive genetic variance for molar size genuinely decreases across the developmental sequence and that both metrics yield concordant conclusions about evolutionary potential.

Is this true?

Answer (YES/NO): NO